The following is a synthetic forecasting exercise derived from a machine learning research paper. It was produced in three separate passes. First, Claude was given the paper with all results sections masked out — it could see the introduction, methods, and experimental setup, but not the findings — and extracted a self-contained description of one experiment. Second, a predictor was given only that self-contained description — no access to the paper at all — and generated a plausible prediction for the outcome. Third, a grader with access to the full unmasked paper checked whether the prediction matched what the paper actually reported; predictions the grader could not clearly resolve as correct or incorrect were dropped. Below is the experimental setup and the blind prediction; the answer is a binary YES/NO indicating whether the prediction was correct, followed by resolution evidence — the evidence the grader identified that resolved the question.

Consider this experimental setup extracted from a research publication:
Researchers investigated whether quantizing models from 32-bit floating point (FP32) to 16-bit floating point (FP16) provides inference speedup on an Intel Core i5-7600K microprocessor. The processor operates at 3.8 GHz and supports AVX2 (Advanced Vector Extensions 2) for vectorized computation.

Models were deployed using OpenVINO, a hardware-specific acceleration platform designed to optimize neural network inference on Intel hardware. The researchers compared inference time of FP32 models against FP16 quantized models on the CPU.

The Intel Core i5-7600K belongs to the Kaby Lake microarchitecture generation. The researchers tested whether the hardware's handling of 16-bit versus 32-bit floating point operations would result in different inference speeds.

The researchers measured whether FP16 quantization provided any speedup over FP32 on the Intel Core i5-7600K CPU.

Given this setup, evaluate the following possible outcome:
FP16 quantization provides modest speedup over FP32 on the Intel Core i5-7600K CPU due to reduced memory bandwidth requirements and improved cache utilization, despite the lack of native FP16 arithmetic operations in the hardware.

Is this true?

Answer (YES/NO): NO